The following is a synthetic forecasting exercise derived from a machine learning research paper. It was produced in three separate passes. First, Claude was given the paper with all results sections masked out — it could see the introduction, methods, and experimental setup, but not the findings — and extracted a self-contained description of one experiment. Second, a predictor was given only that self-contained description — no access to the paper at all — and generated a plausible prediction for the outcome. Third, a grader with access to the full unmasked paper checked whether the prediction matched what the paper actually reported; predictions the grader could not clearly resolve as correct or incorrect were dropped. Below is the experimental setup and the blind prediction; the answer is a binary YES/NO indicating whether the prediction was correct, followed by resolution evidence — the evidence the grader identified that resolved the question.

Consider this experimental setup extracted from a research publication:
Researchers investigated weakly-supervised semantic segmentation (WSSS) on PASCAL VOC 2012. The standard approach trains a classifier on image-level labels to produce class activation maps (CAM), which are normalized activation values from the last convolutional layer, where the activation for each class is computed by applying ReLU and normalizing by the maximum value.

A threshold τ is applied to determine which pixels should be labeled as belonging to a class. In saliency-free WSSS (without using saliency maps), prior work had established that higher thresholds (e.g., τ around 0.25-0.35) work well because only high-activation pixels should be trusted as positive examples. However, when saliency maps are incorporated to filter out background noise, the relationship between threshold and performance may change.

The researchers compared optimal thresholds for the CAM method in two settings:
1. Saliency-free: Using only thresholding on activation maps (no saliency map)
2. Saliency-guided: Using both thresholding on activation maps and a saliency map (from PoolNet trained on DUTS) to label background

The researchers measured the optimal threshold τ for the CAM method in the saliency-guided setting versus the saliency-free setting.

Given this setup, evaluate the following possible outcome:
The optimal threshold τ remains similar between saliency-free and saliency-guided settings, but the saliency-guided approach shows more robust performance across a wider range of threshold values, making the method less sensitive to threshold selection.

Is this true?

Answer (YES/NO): NO